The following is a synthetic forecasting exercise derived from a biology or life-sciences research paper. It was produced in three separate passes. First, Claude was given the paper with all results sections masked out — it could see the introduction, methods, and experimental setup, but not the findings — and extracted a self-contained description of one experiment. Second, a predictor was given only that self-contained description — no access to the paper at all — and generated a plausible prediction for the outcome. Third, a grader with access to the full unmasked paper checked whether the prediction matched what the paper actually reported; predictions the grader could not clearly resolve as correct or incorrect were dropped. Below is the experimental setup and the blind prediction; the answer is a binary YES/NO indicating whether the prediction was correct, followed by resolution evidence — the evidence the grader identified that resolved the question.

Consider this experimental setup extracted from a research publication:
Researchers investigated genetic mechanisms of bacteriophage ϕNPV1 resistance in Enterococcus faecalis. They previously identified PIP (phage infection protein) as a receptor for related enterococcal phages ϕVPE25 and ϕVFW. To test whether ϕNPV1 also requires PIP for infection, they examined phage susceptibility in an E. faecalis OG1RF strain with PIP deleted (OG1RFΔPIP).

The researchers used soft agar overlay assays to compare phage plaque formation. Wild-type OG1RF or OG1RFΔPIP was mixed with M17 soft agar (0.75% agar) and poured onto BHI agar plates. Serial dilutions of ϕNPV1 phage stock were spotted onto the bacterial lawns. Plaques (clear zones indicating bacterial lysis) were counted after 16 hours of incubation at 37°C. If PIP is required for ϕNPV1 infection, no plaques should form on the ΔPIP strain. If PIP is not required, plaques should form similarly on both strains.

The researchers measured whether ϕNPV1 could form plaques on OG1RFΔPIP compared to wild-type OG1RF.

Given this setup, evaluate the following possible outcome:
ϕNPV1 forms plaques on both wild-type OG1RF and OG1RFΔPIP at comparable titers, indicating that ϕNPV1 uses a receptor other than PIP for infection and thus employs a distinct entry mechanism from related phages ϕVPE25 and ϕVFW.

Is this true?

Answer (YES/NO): YES